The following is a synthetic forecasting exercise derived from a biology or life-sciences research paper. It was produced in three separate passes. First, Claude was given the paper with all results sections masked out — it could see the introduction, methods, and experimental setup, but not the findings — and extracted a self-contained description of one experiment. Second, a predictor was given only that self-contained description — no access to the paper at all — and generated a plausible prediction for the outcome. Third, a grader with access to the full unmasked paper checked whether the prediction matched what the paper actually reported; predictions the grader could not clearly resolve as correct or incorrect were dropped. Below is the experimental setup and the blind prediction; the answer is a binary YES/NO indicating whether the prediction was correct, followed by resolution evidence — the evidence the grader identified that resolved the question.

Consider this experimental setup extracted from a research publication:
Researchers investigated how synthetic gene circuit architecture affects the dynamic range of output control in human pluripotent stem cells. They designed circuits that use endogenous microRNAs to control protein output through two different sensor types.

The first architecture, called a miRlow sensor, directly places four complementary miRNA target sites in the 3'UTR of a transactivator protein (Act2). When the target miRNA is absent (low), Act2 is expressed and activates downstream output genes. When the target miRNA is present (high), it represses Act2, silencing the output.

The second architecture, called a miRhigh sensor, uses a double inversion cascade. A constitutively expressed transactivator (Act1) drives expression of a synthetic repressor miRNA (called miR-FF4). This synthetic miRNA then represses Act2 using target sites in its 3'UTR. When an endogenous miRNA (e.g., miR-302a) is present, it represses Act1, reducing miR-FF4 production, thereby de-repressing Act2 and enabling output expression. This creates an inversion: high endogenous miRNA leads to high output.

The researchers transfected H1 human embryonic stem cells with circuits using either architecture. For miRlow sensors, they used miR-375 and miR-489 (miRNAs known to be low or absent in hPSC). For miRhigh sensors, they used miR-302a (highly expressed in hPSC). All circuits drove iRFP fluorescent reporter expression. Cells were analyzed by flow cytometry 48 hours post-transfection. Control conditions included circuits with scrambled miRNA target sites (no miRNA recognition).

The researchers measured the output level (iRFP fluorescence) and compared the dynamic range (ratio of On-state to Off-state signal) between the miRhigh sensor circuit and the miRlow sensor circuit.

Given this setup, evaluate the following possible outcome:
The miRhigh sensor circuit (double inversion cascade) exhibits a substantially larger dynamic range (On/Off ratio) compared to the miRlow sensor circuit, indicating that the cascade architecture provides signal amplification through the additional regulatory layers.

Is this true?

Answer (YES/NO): NO